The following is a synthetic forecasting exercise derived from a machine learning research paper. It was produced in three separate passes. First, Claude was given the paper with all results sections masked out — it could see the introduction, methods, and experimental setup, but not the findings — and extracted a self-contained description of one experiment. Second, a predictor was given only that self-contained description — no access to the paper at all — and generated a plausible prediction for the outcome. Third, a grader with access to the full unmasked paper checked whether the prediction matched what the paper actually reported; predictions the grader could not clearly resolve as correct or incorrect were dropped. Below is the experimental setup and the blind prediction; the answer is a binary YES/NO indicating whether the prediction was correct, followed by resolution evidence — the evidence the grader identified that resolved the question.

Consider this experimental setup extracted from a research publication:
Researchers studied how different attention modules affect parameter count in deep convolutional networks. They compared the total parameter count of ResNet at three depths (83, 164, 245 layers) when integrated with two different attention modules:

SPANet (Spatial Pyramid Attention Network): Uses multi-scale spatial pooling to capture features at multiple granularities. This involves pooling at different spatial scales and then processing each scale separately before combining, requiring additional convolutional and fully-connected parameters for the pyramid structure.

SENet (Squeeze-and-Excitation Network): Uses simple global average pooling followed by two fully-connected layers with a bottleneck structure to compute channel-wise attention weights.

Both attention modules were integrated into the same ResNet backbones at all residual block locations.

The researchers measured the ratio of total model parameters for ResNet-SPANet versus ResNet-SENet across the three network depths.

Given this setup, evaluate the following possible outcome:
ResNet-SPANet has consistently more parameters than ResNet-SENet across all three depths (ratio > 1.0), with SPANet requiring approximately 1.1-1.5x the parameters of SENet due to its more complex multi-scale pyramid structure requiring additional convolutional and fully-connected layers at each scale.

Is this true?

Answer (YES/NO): NO